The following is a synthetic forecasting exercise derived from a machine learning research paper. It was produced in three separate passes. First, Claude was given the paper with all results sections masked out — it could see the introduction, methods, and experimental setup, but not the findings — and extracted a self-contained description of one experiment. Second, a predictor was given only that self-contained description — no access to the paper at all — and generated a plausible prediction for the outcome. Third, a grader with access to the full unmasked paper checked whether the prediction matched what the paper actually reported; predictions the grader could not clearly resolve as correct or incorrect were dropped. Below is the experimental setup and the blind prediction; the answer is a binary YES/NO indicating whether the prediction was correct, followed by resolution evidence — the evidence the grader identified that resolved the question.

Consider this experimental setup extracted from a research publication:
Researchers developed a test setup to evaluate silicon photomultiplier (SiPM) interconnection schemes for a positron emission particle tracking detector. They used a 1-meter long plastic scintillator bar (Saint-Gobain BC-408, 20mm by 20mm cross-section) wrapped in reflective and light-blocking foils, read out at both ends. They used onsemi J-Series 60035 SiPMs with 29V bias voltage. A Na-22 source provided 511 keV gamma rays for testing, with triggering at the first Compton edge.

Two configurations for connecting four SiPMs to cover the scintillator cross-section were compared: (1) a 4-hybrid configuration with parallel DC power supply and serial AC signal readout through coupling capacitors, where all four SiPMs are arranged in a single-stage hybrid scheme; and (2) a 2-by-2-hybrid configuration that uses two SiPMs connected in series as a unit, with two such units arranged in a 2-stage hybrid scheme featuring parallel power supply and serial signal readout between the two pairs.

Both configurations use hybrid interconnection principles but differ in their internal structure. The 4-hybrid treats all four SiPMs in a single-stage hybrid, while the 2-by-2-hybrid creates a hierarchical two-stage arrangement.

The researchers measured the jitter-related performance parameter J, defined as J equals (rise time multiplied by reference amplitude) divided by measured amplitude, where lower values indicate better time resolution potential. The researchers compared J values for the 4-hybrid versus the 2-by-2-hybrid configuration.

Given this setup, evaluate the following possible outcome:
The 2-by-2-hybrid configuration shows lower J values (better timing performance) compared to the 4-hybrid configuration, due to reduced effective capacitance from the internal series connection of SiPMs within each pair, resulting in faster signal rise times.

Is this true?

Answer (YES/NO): YES